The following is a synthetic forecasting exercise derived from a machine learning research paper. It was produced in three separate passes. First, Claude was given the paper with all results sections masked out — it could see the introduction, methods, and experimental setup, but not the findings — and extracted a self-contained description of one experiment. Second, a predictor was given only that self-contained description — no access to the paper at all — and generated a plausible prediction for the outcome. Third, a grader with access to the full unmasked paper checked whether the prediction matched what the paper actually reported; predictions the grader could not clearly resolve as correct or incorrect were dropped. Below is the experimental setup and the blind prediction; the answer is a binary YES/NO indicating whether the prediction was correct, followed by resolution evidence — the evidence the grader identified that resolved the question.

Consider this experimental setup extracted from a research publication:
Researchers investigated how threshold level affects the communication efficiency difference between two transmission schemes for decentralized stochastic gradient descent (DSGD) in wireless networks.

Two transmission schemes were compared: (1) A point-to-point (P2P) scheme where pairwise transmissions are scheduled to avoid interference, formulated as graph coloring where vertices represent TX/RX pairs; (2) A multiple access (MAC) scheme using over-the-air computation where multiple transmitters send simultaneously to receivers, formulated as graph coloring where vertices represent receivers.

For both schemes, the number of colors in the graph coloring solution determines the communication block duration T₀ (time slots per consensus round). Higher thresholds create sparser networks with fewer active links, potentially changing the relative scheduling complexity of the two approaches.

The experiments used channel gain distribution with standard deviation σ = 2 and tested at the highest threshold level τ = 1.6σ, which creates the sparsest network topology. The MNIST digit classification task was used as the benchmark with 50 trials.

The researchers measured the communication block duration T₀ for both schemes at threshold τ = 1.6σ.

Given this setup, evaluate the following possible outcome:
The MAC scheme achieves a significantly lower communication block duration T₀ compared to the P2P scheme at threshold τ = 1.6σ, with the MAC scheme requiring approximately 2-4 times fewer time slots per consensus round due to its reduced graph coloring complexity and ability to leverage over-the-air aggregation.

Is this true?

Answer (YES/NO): NO